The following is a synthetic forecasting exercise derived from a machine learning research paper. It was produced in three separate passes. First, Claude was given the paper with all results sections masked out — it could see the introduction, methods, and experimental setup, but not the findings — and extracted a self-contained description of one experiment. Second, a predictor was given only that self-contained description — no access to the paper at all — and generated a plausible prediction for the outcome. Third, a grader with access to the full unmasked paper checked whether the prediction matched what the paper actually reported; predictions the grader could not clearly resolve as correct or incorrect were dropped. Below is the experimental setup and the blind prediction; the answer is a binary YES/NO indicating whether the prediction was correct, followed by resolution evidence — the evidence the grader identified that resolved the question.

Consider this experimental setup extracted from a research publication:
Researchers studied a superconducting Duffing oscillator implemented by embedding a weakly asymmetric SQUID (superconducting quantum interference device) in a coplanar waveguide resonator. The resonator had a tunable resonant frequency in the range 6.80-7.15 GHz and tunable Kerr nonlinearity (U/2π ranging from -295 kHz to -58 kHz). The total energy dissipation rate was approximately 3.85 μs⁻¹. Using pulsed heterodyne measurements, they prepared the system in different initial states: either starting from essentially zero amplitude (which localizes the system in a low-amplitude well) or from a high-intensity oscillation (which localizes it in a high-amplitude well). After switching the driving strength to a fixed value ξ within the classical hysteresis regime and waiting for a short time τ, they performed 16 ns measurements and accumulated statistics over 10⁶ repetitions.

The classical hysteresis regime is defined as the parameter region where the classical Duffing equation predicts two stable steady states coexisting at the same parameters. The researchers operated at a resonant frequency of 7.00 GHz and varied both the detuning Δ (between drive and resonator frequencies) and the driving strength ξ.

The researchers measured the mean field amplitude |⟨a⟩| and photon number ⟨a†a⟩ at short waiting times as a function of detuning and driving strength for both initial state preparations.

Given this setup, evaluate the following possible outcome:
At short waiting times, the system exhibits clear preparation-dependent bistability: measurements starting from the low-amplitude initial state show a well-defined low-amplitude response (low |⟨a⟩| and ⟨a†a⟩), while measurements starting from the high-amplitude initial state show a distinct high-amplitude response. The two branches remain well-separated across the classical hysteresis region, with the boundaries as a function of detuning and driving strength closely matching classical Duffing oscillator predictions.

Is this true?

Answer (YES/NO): YES